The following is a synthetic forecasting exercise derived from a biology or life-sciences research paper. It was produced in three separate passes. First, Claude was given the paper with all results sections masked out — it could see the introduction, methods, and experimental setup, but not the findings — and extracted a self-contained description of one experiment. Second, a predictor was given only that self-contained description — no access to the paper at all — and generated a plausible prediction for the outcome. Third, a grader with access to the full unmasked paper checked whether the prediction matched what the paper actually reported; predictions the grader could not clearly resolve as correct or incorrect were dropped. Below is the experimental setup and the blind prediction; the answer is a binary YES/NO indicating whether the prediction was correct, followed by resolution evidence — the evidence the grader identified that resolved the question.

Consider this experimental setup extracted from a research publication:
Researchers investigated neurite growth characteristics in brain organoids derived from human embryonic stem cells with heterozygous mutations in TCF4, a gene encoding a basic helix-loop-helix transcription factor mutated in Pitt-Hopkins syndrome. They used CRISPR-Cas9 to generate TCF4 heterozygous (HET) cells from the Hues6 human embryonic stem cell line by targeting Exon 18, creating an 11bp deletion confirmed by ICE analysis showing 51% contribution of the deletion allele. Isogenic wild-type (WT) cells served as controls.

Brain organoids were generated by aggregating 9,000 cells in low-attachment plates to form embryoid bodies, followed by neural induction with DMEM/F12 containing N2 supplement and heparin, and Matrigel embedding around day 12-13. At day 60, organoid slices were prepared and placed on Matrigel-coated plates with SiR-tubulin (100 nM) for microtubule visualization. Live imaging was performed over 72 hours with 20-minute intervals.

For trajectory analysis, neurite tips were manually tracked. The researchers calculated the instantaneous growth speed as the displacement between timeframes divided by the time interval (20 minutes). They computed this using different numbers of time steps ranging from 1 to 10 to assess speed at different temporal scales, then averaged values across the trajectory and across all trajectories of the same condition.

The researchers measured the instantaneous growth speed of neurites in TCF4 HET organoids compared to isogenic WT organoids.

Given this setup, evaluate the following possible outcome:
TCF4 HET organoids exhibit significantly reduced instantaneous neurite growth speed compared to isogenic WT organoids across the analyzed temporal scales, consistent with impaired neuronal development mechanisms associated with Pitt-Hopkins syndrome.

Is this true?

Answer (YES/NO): YES